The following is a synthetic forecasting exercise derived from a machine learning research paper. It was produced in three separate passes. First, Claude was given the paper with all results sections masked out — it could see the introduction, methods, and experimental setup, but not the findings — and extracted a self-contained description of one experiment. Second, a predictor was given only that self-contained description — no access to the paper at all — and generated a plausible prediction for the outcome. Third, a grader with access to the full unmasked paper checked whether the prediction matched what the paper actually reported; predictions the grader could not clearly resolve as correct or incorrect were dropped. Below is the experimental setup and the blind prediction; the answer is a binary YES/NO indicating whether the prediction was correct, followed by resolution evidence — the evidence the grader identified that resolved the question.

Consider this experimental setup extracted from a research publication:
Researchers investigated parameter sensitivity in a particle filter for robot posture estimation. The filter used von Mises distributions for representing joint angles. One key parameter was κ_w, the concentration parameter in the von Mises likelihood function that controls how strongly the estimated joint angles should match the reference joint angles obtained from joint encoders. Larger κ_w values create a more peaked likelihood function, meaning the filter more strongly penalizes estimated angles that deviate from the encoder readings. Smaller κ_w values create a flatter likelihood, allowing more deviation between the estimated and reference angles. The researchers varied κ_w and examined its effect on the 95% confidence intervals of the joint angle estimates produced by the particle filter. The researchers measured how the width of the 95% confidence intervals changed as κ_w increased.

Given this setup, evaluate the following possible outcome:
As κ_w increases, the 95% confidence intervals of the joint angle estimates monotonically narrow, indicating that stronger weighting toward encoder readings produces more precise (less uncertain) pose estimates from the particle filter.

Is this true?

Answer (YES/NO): NO